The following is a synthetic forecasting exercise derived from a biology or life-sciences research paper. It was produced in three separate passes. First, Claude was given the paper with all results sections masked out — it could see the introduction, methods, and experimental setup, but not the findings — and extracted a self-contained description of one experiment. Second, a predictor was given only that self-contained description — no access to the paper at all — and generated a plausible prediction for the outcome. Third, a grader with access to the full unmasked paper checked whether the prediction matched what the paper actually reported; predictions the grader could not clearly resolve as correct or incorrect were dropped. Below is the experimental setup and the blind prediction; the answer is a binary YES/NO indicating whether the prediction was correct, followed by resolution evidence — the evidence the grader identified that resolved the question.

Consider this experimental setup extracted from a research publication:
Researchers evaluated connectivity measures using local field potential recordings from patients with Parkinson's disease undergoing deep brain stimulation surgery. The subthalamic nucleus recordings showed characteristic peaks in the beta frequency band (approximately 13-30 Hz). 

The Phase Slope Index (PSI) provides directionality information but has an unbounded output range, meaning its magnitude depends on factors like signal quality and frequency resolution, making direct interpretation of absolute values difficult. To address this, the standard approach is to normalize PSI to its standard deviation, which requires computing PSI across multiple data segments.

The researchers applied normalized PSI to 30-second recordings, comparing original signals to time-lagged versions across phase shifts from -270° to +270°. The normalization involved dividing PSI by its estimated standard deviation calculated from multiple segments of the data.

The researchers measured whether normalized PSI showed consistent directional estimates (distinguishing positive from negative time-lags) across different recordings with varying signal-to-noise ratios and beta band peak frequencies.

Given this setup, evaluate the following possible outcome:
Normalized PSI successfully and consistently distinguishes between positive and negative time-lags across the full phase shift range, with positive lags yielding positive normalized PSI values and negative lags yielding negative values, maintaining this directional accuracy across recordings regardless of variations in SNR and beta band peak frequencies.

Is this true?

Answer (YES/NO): YES